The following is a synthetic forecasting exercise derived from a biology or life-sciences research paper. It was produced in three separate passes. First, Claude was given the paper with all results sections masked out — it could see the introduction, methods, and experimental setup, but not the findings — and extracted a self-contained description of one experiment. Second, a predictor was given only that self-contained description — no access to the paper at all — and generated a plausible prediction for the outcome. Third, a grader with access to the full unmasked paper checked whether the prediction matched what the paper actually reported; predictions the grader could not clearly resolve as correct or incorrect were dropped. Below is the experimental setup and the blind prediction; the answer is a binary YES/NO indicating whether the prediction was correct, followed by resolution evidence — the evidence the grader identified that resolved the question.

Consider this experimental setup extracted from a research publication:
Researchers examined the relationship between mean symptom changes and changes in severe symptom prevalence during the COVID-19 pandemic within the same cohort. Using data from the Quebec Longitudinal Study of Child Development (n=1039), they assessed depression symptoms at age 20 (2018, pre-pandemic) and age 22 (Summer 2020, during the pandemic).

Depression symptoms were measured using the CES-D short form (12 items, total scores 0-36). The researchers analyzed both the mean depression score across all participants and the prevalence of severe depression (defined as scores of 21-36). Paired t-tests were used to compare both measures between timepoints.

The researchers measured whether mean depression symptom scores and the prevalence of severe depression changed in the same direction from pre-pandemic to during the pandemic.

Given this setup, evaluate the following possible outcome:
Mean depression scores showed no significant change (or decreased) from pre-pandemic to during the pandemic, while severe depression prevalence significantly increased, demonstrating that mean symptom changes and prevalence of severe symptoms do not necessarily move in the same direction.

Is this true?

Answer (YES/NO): YES